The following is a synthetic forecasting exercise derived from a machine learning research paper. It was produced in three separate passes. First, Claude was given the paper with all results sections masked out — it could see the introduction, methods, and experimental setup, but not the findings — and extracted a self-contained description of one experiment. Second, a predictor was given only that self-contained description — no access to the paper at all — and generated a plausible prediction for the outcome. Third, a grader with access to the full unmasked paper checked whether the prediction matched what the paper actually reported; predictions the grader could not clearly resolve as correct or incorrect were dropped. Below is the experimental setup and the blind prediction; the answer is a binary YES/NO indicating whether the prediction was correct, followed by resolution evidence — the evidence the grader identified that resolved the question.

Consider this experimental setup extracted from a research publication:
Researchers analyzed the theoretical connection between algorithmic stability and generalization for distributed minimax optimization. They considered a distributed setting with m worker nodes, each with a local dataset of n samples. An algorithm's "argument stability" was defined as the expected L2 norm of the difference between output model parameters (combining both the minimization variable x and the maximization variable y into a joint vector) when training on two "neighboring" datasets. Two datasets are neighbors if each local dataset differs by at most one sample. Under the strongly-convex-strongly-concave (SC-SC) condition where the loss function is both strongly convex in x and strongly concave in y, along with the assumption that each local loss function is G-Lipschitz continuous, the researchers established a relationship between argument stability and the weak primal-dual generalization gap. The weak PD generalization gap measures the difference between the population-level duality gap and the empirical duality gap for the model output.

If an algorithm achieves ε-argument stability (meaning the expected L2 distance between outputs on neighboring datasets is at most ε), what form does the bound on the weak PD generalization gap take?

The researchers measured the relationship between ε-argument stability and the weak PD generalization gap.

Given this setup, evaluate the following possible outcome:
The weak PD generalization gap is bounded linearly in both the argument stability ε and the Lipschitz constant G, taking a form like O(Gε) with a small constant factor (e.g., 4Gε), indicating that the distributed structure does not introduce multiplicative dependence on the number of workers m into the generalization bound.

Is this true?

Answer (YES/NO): YES